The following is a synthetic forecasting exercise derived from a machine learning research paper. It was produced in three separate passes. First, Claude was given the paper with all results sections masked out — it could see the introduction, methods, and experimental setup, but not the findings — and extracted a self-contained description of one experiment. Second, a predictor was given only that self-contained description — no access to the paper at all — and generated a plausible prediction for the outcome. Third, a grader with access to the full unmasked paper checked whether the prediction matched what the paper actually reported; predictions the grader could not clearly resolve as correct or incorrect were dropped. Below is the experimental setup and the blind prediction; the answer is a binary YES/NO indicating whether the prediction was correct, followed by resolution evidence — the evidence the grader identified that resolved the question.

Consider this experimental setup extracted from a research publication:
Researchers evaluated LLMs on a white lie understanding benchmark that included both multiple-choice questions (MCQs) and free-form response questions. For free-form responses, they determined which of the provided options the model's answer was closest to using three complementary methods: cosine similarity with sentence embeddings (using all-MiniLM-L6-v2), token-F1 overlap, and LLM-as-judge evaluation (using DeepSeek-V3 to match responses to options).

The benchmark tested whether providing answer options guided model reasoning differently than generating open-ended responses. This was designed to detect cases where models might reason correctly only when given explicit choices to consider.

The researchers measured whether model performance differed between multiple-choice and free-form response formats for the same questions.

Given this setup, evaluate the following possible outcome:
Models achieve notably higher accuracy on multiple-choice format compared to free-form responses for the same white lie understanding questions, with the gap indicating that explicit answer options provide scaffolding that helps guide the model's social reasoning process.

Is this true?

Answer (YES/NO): YES